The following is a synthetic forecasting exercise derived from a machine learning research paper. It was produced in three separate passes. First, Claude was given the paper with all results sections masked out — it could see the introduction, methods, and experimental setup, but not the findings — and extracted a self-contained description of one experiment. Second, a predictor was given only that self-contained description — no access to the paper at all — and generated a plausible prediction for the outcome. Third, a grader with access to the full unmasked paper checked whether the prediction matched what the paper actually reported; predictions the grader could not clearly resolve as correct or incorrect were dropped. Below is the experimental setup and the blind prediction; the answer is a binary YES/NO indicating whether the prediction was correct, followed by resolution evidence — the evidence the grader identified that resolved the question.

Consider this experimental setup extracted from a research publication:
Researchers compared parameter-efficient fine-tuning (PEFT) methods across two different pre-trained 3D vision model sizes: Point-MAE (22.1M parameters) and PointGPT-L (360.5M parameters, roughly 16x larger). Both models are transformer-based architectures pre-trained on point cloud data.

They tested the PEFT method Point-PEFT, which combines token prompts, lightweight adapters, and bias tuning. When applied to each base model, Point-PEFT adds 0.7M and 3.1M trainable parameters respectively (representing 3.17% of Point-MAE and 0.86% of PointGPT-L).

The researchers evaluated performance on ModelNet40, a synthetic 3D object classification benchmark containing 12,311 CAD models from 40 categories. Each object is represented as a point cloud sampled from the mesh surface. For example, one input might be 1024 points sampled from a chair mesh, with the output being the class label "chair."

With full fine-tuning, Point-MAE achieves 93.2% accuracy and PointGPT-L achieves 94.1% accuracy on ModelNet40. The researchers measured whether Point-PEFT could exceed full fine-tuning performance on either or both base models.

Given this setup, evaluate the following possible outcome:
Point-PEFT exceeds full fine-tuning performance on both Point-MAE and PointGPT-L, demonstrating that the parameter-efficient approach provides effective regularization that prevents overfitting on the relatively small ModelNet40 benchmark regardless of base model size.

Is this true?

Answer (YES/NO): NO